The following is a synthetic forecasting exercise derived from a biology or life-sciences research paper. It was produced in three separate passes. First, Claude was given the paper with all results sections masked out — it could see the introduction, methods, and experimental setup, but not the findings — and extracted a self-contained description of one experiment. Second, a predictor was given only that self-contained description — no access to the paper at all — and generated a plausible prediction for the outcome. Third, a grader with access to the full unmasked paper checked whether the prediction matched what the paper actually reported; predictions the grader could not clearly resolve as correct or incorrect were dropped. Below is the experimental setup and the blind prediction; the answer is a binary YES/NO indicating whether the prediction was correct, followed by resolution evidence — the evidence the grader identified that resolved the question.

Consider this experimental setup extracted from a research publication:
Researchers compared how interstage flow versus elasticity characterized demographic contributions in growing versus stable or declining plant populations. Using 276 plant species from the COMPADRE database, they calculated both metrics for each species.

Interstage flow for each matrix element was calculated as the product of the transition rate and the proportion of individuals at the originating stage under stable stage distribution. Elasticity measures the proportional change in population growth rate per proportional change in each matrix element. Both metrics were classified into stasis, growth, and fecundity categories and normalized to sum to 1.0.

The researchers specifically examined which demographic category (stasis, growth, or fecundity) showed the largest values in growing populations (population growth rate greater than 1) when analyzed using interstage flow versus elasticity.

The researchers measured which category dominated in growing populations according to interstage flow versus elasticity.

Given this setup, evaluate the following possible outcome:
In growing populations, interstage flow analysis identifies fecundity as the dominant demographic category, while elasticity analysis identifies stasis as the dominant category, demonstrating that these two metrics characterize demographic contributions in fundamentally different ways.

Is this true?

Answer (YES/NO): NO